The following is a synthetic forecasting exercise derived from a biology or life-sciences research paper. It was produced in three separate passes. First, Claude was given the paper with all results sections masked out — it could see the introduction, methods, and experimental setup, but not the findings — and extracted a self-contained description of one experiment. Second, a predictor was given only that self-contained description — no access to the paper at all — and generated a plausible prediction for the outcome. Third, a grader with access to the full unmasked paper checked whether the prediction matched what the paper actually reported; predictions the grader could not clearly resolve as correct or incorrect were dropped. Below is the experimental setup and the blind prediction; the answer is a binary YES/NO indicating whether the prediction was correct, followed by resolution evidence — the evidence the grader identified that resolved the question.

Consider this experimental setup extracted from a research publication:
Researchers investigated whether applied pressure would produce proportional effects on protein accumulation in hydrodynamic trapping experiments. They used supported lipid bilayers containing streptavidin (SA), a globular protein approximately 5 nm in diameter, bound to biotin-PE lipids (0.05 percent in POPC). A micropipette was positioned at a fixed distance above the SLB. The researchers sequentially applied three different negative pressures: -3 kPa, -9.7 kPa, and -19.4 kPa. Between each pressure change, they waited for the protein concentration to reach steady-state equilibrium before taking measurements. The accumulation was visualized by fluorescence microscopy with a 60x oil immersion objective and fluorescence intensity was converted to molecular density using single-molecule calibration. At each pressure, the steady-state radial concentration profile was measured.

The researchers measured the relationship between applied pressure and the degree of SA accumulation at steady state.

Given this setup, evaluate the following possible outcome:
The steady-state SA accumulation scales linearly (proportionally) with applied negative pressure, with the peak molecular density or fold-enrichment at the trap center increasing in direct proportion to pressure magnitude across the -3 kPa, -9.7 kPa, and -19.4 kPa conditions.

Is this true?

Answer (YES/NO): NO